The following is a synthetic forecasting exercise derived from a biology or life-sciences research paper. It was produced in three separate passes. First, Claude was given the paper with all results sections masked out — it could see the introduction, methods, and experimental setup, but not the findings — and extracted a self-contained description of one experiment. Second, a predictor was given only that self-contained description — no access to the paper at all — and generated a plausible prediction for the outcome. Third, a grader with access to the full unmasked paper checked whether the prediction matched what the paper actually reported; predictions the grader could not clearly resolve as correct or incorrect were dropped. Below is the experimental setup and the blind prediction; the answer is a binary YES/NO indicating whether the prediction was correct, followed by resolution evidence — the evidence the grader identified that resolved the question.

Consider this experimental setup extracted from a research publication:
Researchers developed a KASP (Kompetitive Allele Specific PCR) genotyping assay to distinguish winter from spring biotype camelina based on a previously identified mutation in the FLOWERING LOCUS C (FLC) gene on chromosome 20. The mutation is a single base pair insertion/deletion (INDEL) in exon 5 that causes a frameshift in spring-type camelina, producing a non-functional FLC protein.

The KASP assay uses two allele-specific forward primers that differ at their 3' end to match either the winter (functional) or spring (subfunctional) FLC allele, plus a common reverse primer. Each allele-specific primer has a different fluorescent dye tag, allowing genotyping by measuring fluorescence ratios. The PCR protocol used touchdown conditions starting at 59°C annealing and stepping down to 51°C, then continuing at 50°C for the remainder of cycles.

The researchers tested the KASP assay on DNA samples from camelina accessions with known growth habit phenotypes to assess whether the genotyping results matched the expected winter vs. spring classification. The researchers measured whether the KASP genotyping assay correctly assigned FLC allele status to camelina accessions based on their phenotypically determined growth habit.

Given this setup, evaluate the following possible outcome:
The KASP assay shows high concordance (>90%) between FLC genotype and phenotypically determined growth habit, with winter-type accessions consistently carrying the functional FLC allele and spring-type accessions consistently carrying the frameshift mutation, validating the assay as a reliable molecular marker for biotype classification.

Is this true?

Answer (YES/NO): NO